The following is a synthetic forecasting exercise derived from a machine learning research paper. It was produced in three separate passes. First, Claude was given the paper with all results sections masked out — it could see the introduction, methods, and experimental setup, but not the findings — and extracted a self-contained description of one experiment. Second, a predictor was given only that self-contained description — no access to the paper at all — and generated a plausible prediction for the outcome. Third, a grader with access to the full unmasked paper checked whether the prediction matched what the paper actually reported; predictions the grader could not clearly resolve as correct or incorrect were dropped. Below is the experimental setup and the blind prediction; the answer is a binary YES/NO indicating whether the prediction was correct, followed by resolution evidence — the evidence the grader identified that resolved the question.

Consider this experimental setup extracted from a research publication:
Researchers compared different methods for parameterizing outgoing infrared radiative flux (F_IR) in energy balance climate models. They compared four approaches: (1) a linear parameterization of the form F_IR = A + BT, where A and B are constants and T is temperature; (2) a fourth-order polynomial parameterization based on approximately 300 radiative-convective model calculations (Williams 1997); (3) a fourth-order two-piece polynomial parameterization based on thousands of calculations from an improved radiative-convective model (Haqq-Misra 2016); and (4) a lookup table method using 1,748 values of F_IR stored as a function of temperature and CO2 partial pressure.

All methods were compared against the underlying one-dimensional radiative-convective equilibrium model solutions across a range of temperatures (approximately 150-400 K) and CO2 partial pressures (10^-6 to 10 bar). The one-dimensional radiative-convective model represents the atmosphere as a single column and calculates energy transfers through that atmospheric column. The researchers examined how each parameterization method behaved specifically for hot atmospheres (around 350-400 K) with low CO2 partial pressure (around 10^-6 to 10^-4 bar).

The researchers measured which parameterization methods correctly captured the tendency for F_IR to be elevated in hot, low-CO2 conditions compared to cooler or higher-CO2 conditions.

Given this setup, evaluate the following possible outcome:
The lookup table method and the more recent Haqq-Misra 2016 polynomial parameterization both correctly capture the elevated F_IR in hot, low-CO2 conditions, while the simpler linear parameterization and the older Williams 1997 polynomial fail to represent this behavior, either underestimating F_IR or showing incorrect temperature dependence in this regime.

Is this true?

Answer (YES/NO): NO